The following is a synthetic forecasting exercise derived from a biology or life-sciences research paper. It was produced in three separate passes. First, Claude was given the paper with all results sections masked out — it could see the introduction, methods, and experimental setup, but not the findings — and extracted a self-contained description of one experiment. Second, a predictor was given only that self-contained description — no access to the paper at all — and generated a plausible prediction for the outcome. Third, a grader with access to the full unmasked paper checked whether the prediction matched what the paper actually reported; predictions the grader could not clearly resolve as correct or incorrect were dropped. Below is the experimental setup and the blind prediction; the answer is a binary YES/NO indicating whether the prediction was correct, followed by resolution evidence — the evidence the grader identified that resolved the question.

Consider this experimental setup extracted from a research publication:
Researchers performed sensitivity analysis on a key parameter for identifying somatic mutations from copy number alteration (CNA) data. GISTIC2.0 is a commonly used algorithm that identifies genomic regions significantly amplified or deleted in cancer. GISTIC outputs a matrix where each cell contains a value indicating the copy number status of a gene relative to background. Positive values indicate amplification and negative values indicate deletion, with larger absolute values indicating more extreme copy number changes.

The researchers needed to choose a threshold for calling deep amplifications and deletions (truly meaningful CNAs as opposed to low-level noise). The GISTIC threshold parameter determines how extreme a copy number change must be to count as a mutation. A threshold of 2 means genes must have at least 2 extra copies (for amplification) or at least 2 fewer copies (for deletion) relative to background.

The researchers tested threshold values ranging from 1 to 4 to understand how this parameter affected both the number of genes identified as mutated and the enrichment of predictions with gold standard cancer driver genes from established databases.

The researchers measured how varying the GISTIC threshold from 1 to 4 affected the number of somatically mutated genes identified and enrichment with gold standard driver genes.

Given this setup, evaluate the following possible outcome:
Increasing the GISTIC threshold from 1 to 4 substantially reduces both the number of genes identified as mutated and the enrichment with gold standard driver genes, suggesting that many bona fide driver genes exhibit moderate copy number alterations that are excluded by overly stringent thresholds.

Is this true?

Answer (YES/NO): NO